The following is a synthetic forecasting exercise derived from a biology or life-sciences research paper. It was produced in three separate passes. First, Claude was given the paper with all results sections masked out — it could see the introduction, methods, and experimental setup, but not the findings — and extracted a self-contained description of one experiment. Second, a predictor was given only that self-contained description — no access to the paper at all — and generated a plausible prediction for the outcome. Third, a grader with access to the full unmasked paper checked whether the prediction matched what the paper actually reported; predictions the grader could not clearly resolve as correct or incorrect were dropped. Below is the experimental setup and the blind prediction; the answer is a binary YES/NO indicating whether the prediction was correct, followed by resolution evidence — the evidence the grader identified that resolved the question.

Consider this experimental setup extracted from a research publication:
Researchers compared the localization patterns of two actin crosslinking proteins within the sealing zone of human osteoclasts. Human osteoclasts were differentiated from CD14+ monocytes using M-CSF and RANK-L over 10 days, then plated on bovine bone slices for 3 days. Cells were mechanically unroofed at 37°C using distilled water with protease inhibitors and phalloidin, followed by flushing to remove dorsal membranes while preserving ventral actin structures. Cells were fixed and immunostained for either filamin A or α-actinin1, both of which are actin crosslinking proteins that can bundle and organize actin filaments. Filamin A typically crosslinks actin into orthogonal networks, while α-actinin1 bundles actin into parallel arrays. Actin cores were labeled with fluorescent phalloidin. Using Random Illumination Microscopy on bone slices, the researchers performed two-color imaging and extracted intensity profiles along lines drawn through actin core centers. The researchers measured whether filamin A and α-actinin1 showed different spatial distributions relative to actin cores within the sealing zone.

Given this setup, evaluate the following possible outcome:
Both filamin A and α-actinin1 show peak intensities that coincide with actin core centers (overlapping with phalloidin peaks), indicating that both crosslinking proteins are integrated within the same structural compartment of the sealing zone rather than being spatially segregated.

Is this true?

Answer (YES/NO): NO